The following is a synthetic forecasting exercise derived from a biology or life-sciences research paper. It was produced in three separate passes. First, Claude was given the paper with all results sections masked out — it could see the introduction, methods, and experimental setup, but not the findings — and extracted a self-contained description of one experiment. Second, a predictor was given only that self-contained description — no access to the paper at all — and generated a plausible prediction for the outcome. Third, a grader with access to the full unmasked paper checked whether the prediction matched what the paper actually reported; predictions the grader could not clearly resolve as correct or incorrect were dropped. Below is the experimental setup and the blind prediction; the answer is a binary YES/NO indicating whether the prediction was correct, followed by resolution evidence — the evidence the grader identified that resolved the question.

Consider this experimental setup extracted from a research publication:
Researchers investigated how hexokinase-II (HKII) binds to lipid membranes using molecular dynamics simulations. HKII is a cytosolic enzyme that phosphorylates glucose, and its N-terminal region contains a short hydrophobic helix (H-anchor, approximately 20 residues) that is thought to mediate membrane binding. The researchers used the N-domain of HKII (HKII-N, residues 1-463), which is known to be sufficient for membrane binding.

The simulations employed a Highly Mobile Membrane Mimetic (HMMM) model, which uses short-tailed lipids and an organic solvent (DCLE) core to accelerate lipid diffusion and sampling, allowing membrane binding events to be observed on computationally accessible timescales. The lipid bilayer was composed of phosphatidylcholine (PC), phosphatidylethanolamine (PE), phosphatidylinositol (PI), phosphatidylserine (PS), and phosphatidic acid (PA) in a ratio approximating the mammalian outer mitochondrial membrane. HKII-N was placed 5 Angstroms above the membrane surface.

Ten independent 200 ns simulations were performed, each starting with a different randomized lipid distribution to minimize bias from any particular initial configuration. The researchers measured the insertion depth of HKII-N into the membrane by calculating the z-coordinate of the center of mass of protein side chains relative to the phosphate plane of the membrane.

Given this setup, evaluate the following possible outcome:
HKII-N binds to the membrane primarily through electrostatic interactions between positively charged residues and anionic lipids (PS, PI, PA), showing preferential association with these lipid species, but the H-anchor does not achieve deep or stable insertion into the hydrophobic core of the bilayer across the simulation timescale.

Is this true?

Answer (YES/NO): NO